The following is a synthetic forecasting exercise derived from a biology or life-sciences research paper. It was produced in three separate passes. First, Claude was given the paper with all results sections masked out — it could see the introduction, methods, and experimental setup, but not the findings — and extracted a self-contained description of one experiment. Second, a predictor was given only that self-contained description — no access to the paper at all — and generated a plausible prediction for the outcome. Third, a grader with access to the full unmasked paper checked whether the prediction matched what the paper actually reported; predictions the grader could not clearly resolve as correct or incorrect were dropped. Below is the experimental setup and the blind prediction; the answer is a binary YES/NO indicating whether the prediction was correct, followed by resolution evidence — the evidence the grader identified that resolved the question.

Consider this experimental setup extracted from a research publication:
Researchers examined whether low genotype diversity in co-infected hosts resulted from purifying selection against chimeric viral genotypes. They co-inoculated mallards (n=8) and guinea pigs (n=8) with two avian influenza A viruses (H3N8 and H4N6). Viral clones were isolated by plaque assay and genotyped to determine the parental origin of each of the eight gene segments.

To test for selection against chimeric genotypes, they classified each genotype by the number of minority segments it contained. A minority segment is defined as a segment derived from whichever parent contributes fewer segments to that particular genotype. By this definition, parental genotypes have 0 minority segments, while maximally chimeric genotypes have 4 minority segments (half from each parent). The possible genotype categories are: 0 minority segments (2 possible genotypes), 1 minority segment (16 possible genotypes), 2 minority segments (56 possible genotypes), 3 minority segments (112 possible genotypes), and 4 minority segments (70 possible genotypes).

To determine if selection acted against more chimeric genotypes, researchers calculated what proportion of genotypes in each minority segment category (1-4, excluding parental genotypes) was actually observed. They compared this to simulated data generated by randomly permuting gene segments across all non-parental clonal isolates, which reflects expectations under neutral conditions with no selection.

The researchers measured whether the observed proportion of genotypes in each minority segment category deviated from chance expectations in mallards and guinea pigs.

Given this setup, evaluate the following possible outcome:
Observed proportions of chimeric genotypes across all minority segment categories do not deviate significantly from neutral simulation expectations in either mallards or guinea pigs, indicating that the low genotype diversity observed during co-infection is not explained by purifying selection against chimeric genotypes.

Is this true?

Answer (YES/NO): NO